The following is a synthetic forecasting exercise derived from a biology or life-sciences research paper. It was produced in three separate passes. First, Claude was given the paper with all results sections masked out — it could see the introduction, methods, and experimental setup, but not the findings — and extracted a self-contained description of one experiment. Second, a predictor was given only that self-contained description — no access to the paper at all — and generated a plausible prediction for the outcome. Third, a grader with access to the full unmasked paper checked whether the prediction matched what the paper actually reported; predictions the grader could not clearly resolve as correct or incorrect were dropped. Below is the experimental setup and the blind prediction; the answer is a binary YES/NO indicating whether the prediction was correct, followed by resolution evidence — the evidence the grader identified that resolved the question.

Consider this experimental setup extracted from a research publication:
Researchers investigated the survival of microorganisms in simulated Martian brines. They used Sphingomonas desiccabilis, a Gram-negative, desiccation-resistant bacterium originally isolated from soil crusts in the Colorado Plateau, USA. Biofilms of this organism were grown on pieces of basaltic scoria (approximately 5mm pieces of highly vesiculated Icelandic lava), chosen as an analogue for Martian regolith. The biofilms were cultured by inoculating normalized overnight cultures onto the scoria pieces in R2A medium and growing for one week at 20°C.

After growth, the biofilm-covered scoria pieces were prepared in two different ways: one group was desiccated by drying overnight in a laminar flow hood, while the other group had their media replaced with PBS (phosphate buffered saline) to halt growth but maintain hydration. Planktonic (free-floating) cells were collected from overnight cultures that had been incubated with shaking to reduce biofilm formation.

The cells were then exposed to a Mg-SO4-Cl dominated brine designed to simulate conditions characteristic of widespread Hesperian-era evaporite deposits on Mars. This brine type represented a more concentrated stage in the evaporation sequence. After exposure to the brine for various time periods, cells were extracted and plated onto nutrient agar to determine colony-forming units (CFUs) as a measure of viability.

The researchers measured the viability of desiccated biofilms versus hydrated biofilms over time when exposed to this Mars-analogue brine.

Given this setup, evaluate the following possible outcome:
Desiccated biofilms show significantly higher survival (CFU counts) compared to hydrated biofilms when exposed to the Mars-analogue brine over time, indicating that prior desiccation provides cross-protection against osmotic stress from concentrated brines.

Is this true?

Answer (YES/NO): YES